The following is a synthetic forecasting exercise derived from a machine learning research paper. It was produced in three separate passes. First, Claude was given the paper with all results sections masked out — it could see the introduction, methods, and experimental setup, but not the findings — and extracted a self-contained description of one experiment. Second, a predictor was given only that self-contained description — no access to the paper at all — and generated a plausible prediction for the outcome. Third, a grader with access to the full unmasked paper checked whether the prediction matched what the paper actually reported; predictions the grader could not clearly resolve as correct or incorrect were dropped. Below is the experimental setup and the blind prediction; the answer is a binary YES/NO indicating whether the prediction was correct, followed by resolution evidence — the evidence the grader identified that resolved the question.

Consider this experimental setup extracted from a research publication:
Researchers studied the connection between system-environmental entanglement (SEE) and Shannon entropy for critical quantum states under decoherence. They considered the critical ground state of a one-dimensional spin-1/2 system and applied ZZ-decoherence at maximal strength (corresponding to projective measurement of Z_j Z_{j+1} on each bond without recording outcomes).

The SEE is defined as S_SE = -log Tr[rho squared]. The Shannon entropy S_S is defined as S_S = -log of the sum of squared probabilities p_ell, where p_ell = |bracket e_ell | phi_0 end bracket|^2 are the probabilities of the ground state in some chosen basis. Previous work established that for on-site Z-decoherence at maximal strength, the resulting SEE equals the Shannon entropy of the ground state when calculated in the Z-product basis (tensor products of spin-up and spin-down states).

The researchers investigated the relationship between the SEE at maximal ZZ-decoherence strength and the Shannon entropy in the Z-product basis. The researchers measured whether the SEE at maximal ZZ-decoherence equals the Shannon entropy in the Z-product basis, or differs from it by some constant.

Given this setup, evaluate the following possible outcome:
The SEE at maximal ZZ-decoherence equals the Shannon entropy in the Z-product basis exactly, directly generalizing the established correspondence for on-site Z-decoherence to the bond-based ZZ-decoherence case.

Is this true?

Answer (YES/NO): NO